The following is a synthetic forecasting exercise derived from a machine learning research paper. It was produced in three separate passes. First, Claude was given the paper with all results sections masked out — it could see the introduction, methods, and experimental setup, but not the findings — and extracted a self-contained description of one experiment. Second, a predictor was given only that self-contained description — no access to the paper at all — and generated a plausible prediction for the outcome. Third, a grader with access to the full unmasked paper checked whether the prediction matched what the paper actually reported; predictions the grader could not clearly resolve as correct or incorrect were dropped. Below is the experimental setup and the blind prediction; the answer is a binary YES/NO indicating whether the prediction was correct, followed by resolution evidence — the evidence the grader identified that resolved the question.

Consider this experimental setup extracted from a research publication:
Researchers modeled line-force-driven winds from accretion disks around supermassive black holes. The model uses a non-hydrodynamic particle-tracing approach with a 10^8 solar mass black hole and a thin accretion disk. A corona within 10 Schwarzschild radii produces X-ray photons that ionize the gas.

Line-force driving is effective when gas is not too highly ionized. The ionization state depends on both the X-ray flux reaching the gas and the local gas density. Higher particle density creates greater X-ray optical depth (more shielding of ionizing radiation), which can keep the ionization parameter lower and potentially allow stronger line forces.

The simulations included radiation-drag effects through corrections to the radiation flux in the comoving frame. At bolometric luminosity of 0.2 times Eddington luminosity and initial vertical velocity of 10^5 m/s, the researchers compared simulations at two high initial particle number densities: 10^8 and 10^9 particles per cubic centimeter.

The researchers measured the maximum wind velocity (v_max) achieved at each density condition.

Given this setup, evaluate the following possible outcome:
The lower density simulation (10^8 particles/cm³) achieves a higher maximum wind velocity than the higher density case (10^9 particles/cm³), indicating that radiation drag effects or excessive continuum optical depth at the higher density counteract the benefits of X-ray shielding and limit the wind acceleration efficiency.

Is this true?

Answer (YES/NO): NO